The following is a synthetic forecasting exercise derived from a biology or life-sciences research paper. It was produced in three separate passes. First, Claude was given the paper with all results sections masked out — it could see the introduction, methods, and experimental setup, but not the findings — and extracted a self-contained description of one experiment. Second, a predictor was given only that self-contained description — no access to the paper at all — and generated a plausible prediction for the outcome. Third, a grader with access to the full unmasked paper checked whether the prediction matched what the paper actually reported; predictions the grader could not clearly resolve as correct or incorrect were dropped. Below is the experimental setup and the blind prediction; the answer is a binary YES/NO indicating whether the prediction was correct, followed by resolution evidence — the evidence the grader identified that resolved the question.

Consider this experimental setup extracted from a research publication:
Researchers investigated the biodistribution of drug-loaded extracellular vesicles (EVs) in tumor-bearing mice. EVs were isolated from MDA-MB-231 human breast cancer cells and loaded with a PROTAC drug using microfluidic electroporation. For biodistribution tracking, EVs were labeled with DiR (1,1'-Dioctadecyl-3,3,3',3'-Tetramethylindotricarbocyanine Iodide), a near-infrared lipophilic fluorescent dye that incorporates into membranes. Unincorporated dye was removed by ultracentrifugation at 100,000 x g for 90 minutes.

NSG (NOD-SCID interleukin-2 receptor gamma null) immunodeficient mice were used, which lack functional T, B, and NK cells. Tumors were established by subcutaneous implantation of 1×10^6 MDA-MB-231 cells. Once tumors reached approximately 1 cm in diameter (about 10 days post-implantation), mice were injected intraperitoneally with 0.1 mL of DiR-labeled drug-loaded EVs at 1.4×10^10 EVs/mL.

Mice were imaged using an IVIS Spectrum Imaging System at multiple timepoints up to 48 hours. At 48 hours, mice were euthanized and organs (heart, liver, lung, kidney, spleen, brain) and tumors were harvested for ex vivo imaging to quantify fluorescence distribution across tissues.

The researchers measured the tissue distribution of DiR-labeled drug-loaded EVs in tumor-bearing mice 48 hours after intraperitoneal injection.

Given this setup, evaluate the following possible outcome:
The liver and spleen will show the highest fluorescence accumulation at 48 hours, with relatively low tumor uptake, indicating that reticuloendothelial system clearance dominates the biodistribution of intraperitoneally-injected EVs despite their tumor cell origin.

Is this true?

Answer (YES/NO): NO